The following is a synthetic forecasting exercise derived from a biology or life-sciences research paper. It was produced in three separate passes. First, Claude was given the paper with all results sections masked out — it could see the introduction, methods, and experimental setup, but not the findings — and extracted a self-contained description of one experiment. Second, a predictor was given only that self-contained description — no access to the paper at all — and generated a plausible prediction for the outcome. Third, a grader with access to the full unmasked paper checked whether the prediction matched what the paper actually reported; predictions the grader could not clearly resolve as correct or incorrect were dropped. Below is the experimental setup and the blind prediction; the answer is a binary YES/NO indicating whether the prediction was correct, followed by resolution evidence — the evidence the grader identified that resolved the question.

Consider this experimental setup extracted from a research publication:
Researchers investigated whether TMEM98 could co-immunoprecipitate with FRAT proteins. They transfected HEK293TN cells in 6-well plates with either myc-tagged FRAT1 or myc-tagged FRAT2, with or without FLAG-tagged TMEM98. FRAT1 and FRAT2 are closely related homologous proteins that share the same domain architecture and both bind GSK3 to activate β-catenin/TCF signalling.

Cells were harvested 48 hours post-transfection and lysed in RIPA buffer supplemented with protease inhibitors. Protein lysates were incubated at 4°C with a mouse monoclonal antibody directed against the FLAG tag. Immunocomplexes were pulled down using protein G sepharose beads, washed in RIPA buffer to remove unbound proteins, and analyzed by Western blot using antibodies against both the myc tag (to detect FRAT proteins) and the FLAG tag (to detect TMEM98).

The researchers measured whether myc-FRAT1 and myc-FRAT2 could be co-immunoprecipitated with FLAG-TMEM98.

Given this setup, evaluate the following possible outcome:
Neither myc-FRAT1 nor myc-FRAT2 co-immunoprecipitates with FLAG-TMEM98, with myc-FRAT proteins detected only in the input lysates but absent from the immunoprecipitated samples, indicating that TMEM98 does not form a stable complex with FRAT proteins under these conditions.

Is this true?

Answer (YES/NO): NO